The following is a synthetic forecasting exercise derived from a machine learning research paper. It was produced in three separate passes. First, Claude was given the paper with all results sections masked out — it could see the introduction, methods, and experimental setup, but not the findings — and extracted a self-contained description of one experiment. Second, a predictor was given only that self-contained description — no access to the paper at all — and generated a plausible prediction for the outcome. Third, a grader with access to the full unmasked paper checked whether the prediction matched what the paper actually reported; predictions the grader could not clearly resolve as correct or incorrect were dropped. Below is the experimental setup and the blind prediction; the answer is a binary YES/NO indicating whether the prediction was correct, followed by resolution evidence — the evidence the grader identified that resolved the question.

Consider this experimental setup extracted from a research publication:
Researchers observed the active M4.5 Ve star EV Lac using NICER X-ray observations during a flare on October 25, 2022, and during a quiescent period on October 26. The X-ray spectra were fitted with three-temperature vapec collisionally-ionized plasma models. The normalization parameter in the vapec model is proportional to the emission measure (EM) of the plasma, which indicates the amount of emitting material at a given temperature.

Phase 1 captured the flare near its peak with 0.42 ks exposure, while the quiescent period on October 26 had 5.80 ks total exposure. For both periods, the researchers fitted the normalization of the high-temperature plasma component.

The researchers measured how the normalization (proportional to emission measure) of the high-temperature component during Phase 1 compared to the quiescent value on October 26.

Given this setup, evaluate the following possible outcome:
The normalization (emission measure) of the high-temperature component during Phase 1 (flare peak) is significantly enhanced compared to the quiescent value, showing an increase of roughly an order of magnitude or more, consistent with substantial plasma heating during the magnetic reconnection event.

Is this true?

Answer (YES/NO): NO